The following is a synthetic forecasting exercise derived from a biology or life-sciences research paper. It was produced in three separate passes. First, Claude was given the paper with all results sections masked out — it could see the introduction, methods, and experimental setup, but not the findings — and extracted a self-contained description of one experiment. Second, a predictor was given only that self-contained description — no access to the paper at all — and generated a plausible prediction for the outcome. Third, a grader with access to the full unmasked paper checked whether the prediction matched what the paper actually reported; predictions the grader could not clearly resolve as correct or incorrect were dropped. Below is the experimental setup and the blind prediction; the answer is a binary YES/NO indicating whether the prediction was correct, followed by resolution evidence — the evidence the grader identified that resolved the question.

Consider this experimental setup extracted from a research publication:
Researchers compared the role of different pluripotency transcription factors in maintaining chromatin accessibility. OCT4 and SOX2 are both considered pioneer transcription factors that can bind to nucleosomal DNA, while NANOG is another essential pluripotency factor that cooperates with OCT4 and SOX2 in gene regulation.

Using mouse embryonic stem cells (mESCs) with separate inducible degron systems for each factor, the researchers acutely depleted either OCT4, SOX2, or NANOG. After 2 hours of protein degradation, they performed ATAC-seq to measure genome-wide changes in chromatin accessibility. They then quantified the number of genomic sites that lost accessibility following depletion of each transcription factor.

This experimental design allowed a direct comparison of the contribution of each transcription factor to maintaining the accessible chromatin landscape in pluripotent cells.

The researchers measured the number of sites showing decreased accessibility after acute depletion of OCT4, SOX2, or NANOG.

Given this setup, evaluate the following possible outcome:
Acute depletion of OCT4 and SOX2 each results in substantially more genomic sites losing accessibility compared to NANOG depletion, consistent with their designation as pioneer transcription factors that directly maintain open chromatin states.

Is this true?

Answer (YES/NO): YES